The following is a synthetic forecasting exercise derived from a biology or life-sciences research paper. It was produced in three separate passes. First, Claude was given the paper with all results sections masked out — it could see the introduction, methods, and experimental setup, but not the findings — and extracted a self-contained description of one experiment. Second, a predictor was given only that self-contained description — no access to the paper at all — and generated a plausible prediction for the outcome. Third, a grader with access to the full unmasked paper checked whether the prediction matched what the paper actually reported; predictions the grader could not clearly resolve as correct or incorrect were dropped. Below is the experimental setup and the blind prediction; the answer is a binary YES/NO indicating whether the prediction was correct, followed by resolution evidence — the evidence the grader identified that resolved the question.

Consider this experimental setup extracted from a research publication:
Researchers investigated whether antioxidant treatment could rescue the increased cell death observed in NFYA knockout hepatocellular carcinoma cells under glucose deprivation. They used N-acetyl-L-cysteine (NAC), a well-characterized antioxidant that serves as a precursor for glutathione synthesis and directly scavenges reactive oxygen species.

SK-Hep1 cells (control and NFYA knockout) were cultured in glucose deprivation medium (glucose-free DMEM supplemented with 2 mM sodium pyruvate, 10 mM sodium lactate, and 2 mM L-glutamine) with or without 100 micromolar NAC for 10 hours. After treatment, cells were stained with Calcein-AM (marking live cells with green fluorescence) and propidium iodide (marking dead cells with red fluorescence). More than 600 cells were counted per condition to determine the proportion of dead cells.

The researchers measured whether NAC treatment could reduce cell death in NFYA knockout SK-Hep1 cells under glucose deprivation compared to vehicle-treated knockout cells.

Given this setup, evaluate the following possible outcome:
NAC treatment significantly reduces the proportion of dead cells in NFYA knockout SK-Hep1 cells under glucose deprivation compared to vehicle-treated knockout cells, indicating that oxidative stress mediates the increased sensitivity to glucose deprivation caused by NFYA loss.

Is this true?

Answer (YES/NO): NO